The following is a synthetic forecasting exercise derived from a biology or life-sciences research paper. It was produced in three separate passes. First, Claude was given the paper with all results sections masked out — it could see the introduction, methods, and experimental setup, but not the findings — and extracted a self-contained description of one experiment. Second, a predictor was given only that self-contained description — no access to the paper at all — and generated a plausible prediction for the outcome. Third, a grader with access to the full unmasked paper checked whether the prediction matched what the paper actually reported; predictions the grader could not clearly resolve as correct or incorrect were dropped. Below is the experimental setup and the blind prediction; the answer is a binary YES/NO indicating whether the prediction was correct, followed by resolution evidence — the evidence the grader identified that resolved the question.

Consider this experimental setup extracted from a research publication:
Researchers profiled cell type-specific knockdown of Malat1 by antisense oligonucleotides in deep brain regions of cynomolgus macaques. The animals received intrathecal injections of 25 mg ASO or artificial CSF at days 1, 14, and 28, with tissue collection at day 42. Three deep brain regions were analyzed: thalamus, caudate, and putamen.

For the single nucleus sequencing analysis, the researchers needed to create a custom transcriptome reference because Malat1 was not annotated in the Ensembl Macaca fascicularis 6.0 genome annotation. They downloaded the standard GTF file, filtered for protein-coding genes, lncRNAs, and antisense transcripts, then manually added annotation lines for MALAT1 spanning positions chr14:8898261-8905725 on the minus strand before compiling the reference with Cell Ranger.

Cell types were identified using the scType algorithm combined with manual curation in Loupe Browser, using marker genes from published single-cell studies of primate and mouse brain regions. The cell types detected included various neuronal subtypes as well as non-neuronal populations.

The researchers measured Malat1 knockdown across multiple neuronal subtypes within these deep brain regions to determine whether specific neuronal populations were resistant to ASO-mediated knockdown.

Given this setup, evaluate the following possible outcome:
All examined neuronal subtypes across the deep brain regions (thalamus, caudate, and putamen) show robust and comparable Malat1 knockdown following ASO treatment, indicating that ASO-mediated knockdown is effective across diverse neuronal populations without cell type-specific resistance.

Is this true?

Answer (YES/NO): YES